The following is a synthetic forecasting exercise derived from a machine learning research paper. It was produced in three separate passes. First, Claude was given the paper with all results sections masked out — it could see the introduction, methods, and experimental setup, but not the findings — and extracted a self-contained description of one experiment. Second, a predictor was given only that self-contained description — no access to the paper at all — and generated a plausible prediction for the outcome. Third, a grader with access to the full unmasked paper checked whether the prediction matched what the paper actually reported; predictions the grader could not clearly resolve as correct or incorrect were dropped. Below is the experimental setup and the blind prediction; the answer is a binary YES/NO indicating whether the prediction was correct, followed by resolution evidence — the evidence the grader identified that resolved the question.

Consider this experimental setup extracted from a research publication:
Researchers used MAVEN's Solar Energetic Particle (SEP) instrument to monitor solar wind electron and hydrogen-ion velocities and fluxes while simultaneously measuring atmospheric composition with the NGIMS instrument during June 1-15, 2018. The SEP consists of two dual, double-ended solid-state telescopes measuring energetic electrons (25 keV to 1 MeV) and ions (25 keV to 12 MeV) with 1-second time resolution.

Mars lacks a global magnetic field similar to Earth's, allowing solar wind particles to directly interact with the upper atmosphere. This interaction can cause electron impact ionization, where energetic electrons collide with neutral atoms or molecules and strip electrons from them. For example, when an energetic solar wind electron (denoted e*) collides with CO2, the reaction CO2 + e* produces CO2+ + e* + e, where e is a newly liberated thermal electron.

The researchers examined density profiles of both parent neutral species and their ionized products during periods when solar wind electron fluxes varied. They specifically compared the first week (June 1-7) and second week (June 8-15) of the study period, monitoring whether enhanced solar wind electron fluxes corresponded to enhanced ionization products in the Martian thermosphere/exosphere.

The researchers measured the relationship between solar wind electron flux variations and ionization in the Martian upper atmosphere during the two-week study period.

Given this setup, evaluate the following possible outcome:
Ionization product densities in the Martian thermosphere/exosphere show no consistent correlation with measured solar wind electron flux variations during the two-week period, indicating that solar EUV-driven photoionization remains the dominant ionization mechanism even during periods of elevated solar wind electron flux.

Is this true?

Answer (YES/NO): NO